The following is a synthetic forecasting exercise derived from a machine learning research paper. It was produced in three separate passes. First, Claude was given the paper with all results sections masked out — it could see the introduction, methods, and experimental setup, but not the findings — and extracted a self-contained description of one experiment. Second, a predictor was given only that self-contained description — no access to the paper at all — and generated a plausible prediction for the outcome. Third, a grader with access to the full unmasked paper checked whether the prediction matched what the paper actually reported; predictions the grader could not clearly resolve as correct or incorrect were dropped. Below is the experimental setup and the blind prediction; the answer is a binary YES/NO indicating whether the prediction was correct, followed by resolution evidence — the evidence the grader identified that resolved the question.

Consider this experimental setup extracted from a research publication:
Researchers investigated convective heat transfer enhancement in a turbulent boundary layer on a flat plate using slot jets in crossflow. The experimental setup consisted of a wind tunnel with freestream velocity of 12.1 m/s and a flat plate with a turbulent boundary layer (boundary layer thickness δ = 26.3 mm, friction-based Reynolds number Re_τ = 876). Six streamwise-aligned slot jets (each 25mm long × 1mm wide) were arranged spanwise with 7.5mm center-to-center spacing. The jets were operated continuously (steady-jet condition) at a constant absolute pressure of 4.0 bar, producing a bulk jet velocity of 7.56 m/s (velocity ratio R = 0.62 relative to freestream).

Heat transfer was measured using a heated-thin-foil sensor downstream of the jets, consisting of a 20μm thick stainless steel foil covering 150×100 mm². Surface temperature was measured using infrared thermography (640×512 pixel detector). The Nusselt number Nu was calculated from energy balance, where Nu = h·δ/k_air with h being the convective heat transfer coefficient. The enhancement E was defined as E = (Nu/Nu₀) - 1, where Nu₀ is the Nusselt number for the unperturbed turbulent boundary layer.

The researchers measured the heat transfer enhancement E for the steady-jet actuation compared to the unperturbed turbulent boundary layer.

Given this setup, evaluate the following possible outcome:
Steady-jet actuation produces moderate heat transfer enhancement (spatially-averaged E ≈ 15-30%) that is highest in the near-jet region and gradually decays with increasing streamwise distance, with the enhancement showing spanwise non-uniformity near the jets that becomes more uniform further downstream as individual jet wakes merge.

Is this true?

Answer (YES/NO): NO